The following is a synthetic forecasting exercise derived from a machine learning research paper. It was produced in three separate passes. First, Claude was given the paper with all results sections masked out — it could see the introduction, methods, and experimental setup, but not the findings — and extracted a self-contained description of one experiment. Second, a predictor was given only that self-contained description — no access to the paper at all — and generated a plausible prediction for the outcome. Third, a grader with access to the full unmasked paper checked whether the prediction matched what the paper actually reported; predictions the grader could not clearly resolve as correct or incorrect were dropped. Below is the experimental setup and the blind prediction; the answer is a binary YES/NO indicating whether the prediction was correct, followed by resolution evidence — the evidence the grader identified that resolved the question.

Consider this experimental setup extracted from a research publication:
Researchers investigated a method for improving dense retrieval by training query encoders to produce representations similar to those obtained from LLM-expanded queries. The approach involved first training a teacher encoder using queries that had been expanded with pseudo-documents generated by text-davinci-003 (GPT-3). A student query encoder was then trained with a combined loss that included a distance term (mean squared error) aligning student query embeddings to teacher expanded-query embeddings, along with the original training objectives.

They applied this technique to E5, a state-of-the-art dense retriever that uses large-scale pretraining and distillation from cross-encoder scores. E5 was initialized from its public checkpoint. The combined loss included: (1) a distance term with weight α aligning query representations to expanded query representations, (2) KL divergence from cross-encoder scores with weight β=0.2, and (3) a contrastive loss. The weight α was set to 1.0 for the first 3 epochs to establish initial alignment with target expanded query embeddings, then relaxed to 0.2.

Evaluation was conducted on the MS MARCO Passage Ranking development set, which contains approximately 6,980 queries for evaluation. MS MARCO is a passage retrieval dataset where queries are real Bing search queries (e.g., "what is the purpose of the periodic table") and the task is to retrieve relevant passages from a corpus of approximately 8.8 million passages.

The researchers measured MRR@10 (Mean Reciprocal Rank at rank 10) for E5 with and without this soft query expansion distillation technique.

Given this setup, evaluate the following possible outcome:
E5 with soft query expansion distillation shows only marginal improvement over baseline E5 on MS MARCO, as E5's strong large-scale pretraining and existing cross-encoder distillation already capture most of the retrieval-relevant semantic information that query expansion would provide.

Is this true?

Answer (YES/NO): NO